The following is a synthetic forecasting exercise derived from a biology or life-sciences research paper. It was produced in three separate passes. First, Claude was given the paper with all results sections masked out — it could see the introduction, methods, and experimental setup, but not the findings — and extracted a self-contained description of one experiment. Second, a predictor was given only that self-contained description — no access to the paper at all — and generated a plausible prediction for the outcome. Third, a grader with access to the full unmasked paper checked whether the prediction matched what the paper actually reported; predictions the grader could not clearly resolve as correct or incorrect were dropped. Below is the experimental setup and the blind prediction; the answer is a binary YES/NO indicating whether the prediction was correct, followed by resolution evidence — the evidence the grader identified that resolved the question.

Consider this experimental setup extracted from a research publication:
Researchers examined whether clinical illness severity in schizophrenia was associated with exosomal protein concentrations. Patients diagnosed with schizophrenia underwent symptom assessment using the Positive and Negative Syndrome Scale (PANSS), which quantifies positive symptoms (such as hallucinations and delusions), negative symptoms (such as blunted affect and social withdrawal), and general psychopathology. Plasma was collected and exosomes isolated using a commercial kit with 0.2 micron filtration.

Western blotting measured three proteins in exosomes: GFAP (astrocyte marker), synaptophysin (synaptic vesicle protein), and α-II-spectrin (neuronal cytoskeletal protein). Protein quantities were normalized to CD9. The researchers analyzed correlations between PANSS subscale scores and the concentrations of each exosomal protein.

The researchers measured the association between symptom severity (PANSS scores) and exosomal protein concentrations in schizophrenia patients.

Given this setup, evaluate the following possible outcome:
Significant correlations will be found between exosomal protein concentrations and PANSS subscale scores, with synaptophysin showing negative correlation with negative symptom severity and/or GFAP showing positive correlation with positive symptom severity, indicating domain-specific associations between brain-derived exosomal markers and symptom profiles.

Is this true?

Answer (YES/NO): NO